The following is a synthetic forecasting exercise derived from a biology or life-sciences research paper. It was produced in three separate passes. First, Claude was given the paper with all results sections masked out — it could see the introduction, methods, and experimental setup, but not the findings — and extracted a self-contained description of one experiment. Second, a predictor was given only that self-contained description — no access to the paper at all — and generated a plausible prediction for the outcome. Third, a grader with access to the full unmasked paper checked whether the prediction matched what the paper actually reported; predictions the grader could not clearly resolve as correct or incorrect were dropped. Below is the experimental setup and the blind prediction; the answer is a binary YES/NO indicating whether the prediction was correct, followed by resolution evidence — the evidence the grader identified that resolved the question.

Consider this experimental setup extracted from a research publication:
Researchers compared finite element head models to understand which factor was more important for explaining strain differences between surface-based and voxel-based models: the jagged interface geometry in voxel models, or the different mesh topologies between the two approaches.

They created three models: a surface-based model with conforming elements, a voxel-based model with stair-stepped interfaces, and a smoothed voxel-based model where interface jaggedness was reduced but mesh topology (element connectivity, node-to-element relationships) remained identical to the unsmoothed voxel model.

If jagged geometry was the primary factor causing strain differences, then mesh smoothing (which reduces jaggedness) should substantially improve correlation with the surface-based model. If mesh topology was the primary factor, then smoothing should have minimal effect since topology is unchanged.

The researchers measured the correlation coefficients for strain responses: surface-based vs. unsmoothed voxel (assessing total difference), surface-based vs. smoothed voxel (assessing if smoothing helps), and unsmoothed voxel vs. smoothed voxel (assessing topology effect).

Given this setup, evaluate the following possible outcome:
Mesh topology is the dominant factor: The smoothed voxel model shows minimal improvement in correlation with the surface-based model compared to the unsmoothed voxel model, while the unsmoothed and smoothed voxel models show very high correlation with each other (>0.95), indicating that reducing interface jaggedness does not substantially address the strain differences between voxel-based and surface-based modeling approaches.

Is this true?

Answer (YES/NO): YES